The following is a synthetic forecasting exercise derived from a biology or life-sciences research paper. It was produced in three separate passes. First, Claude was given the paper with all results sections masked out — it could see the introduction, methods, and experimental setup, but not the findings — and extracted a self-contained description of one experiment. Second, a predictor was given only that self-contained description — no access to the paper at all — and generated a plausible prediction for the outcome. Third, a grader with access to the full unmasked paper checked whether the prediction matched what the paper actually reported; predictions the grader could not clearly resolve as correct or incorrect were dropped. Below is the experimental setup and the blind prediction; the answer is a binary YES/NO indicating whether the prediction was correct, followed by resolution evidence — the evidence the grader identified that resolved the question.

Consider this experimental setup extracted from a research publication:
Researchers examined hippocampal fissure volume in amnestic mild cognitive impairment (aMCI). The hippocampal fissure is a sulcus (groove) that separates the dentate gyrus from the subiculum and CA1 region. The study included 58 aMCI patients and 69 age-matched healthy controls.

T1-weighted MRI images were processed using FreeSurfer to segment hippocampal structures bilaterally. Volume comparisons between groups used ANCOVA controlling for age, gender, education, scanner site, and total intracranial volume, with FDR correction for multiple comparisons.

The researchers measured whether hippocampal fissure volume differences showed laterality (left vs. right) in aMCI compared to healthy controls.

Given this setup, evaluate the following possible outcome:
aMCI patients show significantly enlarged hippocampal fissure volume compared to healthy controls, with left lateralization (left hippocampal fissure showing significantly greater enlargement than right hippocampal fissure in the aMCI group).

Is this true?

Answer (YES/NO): NO